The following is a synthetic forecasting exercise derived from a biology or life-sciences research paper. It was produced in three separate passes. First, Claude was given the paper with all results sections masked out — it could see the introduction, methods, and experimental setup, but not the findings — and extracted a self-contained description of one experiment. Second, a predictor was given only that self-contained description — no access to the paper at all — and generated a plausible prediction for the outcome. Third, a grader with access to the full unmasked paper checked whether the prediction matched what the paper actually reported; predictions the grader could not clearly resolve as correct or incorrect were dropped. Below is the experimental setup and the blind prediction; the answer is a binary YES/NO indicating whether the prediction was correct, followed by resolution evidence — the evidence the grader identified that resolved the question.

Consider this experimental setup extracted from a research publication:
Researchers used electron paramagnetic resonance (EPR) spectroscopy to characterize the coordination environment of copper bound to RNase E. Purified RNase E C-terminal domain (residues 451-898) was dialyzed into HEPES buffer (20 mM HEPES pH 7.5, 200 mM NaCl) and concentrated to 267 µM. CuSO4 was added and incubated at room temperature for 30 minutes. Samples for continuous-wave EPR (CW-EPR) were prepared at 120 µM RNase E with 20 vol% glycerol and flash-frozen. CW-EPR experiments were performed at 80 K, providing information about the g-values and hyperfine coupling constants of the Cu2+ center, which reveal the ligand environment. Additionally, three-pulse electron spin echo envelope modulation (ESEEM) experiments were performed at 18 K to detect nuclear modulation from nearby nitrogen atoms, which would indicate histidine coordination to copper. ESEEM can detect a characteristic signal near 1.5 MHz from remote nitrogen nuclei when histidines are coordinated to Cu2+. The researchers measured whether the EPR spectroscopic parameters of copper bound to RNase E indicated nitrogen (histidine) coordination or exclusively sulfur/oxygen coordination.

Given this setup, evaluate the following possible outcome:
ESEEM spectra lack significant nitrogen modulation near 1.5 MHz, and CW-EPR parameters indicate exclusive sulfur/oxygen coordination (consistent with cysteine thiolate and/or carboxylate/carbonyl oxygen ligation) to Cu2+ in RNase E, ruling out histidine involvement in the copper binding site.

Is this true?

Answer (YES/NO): NO